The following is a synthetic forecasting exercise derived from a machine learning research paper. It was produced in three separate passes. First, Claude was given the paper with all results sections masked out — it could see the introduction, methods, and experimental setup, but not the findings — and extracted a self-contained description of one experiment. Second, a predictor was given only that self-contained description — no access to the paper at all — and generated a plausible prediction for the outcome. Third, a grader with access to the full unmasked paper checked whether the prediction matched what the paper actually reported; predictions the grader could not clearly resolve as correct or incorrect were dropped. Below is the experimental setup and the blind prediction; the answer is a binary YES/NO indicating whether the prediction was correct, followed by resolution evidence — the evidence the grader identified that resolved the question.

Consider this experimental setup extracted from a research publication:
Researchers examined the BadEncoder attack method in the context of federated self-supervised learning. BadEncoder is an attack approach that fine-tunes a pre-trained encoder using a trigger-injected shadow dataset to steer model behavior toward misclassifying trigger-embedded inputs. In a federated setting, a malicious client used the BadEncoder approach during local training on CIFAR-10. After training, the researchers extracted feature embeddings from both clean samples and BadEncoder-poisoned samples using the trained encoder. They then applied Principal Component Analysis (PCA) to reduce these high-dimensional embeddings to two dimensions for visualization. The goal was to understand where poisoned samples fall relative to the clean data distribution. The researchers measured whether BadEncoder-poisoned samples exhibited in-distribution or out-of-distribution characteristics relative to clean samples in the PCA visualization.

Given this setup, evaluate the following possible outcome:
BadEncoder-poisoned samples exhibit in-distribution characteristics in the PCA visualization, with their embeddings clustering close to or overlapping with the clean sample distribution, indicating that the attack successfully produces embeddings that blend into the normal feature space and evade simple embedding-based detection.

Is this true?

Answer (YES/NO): NO